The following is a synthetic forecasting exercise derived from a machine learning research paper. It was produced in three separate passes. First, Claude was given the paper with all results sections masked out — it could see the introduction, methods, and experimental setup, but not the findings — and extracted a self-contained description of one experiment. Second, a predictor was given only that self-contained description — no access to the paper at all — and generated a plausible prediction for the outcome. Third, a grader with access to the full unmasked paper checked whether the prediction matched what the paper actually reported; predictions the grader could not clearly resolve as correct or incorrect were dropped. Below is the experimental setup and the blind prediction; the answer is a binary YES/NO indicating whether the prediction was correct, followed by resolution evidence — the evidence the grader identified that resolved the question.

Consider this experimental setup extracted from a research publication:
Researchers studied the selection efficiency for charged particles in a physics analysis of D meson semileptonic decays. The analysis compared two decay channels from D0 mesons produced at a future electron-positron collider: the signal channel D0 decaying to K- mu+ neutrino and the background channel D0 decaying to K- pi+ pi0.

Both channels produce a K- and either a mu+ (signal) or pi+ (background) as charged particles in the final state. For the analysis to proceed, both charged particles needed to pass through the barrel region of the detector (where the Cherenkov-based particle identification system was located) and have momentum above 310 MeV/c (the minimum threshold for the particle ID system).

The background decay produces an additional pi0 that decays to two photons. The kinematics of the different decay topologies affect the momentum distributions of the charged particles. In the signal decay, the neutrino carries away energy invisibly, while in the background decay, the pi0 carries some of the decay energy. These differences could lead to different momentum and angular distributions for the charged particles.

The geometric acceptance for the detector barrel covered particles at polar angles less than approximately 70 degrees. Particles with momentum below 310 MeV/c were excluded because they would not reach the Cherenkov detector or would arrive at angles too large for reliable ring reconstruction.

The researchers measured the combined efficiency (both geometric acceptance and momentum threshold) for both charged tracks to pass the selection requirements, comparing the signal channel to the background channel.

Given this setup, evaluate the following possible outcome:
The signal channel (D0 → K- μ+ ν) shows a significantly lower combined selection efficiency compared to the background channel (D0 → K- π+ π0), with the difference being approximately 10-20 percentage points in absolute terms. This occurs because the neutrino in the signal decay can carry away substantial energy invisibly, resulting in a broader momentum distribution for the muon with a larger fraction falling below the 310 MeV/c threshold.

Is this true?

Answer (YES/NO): NO